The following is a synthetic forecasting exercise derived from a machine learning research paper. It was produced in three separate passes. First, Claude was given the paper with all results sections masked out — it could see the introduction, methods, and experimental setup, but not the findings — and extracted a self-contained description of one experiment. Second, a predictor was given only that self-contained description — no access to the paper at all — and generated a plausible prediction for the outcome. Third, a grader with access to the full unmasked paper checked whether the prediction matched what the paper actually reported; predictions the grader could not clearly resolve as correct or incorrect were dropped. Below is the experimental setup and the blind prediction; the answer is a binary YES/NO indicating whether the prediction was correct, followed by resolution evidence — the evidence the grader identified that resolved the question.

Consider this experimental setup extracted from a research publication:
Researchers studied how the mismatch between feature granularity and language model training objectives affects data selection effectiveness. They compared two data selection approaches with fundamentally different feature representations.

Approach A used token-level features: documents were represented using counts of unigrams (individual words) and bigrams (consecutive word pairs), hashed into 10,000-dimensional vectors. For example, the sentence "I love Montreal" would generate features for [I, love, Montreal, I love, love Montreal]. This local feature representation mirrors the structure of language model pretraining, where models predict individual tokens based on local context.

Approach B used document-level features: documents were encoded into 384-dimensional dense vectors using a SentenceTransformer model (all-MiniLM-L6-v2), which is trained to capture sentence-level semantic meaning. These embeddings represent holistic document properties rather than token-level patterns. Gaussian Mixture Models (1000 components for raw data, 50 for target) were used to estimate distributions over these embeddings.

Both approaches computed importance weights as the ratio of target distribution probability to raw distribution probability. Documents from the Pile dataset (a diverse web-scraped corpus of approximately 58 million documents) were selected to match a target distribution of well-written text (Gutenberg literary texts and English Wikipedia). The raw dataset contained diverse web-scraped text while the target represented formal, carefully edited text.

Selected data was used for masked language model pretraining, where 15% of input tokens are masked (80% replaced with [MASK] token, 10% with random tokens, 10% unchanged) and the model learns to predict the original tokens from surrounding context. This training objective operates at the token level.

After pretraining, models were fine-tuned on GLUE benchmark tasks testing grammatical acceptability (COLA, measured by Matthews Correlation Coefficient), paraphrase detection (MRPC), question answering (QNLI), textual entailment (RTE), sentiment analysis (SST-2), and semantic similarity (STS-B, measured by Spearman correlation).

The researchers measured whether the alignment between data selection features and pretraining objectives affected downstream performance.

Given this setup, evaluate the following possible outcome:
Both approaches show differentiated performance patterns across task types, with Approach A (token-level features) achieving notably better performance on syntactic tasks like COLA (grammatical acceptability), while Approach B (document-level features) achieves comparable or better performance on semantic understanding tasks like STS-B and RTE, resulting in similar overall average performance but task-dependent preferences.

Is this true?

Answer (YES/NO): NO